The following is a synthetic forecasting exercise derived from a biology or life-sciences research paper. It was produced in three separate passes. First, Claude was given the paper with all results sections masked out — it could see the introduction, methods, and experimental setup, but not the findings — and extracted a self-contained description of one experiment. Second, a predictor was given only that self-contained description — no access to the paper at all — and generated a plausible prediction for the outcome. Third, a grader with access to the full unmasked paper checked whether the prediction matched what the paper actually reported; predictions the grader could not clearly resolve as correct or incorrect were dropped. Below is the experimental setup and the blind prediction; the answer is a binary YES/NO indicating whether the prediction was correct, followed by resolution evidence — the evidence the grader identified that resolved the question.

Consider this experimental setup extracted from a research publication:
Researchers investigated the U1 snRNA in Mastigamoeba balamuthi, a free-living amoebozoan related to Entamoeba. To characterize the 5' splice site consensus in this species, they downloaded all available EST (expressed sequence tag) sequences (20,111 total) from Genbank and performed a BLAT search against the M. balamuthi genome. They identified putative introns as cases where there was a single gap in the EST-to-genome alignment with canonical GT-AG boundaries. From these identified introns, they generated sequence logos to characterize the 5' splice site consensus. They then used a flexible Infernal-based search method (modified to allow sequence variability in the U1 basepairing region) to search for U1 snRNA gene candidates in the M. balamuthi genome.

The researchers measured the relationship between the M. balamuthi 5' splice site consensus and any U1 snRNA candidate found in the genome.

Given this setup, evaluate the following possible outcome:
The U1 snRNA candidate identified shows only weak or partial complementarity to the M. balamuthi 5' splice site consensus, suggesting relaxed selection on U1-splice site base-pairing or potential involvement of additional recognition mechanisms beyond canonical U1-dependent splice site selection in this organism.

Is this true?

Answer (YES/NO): NO